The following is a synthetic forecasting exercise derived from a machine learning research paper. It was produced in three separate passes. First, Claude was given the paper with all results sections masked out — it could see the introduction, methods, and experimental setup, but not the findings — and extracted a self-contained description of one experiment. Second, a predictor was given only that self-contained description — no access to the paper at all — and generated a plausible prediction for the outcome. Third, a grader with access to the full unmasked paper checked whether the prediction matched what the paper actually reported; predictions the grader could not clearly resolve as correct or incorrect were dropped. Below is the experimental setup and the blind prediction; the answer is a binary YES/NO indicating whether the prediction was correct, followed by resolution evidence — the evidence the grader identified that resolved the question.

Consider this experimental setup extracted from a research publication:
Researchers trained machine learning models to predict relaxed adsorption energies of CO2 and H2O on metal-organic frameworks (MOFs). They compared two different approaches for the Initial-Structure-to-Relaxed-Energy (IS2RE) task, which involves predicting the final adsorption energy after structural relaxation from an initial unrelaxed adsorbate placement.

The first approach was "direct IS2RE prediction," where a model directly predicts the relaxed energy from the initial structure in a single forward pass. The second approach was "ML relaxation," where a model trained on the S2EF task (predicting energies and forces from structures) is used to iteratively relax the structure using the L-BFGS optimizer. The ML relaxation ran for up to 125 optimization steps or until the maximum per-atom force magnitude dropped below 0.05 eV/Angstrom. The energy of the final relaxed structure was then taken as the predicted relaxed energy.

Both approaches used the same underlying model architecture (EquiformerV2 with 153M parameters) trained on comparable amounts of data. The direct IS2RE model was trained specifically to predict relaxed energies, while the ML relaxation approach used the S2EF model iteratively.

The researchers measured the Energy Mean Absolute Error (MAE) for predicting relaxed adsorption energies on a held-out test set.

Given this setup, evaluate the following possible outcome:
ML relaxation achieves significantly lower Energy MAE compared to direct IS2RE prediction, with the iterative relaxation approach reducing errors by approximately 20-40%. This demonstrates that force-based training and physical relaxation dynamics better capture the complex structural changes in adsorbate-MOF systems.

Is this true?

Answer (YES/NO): NO